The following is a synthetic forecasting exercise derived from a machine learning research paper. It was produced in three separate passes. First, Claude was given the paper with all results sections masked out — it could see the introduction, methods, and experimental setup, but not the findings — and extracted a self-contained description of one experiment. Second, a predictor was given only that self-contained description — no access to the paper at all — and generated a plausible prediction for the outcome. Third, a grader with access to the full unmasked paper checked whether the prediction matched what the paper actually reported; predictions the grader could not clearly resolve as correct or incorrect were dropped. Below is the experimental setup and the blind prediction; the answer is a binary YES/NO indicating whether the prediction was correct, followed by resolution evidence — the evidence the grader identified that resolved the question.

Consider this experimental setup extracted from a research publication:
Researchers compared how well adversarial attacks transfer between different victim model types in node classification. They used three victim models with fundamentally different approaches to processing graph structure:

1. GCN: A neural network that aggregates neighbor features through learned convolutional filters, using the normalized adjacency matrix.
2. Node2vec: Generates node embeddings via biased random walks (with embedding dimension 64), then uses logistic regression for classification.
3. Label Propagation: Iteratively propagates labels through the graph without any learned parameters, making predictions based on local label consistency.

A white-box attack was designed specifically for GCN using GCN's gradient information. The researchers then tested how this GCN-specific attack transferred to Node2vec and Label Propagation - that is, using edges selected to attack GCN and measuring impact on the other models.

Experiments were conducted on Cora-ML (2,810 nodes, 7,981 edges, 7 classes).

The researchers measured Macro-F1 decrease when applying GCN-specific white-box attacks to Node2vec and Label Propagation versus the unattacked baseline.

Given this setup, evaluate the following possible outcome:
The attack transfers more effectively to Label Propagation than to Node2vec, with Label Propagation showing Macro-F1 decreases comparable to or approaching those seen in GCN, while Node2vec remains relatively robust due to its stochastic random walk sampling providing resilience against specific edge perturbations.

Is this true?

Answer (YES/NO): NO